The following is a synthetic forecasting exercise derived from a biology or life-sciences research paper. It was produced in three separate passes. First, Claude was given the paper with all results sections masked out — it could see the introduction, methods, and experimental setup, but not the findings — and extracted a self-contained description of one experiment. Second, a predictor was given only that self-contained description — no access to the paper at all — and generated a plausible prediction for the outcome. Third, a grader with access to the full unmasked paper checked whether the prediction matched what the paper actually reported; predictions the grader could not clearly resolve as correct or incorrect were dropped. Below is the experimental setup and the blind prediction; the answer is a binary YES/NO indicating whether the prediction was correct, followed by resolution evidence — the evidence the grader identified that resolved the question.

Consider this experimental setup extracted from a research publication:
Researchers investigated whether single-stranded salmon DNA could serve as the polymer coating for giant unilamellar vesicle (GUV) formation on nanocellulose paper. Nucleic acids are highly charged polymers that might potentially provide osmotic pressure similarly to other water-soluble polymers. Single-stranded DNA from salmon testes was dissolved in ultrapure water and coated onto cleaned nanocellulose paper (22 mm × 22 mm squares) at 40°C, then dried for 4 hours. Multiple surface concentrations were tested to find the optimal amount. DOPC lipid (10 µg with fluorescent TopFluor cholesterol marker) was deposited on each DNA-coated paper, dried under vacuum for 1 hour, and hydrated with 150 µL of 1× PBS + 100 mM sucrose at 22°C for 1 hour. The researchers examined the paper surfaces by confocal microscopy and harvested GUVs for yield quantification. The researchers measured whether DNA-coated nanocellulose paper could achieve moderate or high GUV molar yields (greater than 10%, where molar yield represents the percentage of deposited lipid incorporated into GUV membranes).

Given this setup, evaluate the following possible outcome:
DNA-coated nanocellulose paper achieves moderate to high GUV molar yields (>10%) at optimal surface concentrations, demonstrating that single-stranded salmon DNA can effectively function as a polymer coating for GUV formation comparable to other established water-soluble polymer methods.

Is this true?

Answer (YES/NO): NO